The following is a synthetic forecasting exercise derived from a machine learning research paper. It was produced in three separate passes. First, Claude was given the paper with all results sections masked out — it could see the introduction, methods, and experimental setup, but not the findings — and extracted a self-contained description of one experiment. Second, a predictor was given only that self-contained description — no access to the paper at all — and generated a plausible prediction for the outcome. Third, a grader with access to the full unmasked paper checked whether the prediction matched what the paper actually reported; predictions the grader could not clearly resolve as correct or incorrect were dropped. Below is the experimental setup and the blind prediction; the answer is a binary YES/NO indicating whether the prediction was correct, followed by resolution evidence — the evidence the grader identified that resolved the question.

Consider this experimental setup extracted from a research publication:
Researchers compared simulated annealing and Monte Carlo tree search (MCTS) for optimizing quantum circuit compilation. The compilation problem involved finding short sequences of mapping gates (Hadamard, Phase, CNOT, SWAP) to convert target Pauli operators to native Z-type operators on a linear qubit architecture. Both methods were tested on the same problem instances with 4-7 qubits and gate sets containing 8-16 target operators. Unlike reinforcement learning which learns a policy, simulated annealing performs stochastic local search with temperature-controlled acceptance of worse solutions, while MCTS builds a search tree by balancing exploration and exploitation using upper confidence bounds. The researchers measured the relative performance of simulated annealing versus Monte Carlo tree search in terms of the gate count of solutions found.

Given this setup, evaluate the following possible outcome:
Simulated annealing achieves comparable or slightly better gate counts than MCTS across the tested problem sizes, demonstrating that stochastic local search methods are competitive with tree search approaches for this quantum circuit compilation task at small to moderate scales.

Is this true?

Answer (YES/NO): NO